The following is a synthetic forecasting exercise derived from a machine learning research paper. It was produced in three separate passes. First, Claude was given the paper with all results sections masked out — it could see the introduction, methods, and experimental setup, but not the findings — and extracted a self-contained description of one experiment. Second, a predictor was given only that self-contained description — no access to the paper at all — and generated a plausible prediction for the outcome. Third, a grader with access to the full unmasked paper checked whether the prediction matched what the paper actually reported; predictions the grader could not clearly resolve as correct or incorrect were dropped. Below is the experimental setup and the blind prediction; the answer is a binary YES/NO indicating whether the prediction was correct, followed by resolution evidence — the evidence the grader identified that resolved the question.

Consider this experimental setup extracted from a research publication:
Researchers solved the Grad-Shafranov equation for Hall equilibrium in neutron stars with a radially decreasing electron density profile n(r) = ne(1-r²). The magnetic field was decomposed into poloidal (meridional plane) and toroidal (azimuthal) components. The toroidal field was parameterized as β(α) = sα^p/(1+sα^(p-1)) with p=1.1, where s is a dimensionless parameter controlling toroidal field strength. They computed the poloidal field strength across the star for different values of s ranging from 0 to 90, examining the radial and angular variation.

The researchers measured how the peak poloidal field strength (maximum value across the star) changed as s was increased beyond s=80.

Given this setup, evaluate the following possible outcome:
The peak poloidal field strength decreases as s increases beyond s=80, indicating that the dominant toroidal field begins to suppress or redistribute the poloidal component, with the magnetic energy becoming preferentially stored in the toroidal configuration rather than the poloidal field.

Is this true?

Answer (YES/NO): NO